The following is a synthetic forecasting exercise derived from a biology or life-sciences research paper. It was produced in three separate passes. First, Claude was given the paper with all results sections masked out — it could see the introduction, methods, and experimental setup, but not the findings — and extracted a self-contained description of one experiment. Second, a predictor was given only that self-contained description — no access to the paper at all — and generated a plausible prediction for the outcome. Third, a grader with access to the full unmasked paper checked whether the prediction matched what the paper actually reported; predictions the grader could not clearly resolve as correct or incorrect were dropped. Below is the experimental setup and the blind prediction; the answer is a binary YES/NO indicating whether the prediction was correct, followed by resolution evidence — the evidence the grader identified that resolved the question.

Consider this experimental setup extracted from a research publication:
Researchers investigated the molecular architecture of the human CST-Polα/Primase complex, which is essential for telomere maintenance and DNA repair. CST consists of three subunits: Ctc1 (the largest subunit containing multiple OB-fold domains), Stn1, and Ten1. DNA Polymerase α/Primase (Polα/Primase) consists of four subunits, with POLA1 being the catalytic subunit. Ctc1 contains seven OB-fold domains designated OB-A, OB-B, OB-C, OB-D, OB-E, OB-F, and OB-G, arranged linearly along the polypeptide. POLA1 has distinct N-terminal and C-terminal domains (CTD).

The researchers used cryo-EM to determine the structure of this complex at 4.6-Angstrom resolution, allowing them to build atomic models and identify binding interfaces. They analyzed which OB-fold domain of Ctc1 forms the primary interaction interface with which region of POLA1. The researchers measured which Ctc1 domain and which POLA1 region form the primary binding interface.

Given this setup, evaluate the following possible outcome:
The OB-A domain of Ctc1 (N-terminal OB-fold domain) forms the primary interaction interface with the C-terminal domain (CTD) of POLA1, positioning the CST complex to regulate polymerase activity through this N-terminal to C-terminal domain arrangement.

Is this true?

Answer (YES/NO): NO